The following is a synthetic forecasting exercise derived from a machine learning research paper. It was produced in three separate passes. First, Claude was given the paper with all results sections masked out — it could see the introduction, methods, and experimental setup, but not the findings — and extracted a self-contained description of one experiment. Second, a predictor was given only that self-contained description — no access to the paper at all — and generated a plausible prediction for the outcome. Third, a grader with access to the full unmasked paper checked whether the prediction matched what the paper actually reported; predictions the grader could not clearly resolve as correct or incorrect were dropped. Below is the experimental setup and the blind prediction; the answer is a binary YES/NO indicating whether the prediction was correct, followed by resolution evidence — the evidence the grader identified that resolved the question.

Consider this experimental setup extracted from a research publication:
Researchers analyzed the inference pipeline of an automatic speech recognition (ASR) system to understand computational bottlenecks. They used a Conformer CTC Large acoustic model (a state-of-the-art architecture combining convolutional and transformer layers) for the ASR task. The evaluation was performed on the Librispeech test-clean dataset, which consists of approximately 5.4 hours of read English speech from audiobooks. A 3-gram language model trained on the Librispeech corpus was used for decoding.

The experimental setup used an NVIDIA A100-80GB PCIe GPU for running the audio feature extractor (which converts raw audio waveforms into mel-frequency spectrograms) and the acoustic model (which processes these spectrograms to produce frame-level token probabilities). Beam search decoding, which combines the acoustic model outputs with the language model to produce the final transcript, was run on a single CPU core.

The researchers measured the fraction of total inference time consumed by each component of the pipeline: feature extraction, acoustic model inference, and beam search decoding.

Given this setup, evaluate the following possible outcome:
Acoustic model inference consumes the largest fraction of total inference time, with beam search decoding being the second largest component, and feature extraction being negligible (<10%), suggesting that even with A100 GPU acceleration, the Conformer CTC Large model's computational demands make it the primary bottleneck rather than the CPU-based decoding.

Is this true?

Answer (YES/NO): NO